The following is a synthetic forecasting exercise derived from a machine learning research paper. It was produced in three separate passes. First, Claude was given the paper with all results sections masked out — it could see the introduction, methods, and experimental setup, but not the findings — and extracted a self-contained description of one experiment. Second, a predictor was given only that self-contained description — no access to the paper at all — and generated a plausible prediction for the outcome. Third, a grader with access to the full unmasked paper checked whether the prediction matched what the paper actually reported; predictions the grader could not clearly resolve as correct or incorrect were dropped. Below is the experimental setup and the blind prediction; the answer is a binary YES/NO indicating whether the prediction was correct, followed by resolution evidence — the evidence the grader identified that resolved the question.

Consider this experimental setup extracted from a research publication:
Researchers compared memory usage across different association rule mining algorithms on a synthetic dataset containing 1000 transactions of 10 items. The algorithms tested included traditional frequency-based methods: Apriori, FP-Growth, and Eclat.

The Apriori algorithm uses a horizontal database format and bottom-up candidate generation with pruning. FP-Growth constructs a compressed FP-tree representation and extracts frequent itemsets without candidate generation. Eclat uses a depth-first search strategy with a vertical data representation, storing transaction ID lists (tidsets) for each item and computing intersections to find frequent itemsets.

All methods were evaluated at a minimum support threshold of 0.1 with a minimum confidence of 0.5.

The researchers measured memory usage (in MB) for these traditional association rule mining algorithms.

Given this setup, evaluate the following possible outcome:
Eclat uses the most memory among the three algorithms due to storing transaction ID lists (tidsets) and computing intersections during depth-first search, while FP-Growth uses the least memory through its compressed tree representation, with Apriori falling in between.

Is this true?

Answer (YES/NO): NO